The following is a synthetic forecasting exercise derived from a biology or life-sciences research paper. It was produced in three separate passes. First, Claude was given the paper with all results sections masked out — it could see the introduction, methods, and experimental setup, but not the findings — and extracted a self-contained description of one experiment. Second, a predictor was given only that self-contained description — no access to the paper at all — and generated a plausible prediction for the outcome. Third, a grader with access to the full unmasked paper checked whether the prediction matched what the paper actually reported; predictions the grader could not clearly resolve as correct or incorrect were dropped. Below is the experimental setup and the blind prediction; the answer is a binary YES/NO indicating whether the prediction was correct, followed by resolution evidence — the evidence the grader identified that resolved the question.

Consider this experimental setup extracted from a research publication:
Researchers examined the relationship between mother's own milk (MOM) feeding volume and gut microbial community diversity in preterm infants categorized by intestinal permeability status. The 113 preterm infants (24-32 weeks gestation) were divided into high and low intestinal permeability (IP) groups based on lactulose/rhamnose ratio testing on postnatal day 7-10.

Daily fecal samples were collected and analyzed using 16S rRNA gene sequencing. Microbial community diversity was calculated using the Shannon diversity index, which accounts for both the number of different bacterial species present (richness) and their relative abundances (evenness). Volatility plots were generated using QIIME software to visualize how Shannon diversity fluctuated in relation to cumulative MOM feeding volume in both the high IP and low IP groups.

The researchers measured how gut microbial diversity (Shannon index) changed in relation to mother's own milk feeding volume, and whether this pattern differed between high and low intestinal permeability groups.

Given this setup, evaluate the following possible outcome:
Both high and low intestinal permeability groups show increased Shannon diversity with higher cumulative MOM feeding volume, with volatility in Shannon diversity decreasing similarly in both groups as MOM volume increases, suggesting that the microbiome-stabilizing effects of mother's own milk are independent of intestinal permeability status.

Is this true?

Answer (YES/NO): NO